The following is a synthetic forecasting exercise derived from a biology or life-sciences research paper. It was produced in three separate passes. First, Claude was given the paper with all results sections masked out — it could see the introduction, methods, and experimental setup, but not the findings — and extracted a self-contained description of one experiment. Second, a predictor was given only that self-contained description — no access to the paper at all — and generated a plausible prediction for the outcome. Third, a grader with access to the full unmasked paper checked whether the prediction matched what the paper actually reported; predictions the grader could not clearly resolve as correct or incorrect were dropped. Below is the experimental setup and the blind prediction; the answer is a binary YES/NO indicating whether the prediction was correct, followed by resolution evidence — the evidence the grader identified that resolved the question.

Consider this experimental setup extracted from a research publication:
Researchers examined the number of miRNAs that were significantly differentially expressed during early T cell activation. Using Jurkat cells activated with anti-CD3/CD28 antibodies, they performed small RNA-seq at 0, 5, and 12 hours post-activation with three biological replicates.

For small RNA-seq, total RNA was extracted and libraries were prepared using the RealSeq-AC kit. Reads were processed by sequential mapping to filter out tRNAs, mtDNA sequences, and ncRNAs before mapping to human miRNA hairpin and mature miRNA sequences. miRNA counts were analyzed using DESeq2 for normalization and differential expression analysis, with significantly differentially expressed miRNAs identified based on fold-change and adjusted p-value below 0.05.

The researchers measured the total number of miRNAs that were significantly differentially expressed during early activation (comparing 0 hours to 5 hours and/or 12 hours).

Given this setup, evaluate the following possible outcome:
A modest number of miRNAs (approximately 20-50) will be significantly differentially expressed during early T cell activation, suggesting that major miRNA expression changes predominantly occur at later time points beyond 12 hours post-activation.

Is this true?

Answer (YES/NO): NO